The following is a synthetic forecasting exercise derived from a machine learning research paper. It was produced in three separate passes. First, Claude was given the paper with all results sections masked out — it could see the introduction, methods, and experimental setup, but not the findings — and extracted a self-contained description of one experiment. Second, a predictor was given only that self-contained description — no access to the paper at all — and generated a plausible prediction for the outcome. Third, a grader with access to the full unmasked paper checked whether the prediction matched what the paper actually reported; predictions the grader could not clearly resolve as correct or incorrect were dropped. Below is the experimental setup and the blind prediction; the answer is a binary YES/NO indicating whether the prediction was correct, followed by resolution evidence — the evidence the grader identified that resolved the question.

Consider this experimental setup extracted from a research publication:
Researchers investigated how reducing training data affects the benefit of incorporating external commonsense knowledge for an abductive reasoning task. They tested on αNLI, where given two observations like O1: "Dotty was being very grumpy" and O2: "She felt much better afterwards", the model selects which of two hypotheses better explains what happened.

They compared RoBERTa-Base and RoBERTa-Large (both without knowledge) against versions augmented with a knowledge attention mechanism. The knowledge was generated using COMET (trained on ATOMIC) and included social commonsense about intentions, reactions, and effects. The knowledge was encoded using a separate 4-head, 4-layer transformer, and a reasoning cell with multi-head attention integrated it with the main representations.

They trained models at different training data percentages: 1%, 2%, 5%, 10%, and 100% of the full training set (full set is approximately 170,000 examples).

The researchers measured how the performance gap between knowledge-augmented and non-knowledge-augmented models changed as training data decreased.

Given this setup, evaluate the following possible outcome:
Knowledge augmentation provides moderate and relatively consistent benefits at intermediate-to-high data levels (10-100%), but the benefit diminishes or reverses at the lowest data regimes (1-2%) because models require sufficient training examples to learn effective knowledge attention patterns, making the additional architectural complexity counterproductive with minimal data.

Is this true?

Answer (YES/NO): NO